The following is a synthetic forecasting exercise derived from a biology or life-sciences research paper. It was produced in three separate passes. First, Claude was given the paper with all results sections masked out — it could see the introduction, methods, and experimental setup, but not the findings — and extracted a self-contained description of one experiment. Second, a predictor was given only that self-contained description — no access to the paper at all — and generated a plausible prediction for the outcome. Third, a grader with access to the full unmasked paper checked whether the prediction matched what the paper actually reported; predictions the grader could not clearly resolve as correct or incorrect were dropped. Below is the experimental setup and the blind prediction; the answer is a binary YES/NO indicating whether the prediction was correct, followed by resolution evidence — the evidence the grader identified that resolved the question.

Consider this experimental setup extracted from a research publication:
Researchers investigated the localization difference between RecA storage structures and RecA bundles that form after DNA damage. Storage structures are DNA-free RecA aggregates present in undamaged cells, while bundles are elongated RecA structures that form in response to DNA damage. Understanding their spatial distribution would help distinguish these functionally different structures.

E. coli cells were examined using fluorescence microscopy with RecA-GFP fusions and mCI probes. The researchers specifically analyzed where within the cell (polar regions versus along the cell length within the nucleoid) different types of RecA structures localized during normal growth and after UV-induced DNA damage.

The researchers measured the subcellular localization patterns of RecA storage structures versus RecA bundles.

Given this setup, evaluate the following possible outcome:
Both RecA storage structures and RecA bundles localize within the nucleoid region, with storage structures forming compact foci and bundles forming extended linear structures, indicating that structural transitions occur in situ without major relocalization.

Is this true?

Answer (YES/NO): NO